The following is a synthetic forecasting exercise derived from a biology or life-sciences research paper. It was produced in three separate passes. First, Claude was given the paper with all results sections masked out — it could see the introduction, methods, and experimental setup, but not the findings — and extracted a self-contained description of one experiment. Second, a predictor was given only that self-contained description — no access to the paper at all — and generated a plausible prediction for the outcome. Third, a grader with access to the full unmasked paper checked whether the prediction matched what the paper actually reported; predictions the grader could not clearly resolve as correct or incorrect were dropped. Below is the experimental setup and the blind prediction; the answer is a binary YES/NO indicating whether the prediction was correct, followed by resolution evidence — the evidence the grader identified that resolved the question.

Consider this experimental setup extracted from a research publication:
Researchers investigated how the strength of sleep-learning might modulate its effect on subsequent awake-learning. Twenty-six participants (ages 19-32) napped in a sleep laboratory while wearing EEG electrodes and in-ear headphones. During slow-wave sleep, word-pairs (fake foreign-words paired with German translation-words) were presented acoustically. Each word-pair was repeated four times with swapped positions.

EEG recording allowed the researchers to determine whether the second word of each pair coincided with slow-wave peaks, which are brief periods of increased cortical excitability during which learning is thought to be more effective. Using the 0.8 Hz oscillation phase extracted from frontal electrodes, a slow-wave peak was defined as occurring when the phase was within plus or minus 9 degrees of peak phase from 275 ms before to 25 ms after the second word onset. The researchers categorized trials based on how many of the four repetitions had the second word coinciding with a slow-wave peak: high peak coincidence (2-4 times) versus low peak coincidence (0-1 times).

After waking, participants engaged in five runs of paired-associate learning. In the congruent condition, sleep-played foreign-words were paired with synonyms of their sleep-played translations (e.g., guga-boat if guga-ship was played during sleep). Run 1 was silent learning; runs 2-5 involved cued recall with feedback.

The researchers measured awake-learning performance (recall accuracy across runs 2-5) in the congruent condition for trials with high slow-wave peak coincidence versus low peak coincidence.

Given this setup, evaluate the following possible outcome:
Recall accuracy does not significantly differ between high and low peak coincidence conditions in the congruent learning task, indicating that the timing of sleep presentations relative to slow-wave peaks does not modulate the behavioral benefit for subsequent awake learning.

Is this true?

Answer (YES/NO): NO